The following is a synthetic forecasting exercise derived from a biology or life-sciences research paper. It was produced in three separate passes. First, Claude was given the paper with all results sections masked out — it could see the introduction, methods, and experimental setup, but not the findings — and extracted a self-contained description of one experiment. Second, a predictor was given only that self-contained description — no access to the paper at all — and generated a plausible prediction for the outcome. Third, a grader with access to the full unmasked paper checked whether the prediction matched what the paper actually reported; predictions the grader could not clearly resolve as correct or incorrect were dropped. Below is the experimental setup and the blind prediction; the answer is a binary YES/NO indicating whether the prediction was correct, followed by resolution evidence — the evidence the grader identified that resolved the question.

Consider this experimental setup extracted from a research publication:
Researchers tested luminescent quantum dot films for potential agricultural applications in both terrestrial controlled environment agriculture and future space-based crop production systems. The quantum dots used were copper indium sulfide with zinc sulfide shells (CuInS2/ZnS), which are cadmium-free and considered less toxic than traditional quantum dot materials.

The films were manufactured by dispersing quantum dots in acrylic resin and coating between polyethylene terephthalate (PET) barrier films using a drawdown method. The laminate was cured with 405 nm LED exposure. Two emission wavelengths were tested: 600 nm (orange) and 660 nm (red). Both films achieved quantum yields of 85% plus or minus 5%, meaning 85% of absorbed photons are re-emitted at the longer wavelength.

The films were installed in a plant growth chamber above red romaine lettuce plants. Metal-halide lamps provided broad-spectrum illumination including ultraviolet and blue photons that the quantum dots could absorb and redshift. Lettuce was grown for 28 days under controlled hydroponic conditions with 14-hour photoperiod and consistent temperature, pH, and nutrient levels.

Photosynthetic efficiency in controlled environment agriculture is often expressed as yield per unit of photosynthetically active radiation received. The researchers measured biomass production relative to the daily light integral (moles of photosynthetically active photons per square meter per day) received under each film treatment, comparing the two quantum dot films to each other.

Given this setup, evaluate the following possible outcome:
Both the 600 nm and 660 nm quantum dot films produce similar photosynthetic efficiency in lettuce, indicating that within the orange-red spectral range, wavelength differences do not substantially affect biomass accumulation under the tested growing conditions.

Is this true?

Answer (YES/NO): NO